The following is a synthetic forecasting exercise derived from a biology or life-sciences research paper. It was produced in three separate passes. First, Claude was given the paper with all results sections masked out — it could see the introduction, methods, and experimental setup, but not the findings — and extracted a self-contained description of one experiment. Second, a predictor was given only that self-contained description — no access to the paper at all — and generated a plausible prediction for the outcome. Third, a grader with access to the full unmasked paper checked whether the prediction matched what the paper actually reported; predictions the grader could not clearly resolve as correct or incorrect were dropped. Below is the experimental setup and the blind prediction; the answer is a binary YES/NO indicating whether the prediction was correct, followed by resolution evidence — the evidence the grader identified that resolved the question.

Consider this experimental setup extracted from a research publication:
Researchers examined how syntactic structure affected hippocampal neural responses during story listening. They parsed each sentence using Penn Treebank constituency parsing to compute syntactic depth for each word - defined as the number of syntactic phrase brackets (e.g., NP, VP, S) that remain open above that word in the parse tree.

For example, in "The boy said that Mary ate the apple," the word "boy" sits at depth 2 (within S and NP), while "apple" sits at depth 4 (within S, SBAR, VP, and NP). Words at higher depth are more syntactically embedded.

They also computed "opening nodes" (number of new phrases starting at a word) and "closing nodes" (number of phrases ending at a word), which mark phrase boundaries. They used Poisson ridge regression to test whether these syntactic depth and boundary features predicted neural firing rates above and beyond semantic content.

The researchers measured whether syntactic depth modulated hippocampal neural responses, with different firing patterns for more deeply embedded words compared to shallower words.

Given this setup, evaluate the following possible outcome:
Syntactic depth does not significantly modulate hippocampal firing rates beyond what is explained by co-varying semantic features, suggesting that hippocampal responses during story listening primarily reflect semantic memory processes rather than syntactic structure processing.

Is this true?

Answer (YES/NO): NO